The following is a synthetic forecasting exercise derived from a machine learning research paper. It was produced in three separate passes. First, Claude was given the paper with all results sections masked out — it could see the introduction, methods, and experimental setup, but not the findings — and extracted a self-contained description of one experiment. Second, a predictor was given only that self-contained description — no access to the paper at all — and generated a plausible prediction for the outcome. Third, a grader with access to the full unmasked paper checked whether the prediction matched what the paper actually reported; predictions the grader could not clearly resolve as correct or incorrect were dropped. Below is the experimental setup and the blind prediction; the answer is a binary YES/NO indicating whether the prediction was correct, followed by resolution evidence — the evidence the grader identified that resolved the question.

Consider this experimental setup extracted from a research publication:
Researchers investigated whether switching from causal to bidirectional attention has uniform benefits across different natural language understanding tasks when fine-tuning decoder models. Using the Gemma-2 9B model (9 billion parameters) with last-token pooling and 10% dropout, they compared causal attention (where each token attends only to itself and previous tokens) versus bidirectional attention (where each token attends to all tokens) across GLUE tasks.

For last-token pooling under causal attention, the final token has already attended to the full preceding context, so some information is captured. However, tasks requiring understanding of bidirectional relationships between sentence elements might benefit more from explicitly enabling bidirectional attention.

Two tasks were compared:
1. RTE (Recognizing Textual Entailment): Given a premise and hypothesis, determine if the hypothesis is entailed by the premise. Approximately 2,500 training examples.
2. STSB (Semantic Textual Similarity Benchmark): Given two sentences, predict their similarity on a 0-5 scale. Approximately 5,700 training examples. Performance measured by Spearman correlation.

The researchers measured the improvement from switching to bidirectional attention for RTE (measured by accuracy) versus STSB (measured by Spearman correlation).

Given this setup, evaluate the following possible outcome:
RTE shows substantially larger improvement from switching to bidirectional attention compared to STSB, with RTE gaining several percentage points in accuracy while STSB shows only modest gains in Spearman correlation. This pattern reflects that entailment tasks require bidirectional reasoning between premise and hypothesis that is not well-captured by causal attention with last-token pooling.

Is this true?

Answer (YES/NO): NO